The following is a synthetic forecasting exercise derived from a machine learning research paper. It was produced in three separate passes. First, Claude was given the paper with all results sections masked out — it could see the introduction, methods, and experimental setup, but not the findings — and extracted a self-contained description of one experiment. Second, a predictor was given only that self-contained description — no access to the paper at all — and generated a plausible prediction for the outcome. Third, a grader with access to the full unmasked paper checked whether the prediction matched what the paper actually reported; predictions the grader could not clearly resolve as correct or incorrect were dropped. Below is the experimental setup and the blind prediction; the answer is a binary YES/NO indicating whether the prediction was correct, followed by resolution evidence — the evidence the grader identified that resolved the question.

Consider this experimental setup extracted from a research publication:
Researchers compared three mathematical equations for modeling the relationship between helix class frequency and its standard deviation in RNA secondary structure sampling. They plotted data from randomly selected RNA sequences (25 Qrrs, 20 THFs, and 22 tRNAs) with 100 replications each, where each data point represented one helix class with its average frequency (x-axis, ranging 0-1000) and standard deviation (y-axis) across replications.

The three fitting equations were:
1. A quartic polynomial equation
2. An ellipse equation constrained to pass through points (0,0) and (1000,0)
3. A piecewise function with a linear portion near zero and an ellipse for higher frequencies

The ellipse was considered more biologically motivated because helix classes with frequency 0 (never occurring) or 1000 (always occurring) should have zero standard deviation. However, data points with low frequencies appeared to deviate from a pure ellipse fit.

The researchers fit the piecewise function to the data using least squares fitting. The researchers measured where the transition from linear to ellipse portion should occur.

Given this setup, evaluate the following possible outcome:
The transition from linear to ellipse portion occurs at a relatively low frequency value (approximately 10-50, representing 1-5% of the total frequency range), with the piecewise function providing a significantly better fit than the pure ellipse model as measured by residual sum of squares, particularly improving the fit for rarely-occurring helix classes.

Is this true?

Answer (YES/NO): NO